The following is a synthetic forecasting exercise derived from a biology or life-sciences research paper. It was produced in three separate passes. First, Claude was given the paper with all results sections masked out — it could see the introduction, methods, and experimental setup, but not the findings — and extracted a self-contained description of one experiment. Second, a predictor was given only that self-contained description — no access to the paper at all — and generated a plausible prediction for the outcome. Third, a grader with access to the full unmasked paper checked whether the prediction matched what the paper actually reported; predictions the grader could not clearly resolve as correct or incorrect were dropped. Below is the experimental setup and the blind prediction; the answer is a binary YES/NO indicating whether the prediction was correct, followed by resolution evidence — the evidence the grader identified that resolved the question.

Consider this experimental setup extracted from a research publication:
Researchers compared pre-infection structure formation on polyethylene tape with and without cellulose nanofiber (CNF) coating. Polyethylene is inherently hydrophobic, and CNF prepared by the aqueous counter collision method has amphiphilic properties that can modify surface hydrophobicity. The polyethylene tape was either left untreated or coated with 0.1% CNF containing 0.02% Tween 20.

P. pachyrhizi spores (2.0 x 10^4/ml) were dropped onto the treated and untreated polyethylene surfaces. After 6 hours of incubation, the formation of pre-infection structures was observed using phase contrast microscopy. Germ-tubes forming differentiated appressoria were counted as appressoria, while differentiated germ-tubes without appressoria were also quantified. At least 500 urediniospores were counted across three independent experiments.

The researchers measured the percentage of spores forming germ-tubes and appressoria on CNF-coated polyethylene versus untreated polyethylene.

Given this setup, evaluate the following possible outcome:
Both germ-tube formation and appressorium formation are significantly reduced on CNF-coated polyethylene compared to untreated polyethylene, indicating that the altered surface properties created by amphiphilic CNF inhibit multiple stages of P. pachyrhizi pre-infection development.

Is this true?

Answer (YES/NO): NO